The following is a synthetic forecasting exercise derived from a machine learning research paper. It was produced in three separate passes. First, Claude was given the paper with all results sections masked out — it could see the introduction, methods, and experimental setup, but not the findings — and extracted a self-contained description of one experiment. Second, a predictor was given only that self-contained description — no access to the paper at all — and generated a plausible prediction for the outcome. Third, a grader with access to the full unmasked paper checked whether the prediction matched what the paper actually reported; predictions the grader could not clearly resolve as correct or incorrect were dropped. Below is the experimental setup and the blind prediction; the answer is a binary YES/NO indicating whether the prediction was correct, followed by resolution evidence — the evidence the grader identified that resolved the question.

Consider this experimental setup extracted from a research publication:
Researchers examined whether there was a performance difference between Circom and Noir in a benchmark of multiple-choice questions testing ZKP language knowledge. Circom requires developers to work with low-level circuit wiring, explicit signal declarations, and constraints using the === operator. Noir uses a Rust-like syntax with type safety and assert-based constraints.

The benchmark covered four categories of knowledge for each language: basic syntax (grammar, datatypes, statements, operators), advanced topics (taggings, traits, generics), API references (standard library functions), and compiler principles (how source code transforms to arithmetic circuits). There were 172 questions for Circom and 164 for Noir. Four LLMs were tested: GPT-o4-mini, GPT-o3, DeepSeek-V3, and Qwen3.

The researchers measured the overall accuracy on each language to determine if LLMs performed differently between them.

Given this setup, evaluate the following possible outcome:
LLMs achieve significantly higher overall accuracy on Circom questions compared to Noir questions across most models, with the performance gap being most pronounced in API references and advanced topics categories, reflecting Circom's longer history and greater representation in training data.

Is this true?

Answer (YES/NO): NO